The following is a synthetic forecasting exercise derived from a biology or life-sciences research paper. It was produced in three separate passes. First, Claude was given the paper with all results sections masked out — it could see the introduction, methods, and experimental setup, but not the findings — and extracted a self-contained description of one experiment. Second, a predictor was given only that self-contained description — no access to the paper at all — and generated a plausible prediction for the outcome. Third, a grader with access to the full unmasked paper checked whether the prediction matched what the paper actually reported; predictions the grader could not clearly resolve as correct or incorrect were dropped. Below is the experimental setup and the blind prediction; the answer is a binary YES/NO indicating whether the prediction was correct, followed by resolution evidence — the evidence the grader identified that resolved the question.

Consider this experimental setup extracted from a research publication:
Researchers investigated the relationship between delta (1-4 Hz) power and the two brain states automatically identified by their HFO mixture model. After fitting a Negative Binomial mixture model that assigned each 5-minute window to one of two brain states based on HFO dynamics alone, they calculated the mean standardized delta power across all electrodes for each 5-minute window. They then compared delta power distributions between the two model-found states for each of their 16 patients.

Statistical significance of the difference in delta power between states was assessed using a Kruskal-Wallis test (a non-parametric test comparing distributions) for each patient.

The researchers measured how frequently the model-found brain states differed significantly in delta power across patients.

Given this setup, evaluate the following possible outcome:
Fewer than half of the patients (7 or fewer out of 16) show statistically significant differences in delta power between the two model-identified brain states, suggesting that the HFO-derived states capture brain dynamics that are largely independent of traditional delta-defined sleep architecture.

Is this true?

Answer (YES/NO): NO